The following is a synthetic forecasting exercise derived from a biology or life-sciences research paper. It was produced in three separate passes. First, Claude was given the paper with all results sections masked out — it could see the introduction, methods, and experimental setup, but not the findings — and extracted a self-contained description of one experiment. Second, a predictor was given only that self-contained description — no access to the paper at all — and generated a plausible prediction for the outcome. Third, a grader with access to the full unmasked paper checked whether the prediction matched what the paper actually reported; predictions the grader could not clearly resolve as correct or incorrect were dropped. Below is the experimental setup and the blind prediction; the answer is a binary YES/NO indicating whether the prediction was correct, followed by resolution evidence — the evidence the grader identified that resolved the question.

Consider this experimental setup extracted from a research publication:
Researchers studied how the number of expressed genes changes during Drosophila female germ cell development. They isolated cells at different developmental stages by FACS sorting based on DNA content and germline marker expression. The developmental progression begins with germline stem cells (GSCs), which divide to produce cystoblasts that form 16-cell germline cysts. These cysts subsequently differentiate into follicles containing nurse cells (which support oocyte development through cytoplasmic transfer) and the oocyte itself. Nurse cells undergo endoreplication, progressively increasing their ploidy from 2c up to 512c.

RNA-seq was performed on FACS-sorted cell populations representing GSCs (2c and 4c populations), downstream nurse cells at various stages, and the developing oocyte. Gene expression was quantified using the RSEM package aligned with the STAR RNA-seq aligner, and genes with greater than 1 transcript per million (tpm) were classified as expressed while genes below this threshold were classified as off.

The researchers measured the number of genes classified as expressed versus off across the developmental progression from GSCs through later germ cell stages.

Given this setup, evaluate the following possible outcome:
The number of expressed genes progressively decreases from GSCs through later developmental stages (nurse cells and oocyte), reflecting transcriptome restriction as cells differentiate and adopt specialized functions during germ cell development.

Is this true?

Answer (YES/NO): YES